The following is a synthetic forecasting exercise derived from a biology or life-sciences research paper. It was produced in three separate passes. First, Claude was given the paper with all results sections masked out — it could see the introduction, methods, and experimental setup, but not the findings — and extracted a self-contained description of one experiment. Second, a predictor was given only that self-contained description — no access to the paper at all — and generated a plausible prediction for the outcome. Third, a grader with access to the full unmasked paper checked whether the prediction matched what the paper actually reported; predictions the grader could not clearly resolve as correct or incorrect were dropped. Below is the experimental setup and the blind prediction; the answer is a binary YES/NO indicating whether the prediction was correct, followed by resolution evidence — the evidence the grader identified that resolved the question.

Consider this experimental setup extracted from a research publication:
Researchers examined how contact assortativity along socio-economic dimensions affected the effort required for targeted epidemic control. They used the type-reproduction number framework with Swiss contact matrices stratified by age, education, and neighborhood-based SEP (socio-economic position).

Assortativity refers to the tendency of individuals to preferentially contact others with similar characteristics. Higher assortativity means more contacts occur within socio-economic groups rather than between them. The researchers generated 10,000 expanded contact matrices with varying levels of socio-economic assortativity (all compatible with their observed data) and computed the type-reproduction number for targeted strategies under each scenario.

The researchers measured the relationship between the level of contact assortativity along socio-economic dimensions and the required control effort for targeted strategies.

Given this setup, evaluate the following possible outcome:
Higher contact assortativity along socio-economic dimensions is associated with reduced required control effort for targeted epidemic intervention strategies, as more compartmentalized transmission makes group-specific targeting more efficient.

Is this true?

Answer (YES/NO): NO